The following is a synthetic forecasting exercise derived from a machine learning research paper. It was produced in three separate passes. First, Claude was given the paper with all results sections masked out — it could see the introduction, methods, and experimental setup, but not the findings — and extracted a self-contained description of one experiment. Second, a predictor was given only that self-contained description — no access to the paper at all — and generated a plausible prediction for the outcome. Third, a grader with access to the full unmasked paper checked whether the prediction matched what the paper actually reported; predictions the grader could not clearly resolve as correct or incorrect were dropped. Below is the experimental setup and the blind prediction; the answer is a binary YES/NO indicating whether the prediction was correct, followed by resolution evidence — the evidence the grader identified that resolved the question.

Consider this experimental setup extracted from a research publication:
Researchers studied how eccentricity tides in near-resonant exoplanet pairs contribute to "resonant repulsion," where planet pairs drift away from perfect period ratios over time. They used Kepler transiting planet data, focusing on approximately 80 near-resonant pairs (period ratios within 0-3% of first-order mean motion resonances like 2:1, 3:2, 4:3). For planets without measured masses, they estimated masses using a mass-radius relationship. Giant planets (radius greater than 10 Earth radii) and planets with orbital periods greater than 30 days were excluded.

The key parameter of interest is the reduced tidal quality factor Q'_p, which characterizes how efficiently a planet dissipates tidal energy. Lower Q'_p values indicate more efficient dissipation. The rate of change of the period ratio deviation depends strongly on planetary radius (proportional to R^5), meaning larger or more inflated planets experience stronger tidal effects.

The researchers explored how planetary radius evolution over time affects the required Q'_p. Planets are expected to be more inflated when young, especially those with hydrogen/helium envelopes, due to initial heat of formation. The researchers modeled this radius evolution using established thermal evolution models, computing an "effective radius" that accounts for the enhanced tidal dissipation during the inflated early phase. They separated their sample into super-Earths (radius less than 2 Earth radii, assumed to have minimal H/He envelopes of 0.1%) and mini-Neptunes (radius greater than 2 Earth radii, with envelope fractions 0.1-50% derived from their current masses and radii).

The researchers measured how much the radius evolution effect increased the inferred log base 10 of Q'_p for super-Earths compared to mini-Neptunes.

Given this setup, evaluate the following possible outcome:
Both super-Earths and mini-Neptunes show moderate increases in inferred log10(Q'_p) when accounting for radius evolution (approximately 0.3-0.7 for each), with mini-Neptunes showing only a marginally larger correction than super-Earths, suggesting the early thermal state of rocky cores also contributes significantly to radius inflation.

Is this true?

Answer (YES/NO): NO